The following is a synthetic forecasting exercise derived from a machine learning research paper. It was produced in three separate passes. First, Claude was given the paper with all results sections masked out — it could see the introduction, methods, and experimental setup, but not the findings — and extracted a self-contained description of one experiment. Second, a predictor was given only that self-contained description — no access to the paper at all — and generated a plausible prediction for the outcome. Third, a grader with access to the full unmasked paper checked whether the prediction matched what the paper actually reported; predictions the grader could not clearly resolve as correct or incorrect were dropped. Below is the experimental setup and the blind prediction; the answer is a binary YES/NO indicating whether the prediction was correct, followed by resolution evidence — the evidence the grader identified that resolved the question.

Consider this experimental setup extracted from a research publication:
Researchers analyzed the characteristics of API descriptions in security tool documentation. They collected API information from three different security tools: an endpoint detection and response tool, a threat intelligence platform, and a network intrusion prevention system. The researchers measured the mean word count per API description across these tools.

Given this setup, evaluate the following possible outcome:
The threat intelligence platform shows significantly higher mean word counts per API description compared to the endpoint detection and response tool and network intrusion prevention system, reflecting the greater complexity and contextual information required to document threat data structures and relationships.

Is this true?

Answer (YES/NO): NO